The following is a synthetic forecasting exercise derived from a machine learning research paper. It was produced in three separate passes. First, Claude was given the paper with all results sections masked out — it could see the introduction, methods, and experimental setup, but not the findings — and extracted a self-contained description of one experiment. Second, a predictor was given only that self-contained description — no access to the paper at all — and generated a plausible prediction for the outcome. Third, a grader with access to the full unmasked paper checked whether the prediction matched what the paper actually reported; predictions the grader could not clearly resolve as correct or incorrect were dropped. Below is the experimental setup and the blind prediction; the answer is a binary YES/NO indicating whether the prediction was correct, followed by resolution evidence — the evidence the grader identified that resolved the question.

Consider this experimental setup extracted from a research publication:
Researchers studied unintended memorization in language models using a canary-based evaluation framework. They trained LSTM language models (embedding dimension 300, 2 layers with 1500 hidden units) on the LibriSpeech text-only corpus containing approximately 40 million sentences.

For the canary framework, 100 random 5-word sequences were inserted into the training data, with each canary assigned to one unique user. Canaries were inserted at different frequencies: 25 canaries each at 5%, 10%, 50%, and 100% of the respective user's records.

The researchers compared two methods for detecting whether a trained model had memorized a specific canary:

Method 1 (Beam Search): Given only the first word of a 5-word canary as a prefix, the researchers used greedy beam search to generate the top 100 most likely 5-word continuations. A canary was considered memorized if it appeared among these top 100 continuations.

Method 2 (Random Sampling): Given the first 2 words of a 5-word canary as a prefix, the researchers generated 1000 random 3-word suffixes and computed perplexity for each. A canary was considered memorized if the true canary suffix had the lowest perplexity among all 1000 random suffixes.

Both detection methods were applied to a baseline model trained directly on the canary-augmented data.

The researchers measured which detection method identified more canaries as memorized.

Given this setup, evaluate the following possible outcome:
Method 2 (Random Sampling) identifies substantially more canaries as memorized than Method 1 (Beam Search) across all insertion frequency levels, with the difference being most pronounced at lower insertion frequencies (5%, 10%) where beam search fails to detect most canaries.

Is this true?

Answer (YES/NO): YES